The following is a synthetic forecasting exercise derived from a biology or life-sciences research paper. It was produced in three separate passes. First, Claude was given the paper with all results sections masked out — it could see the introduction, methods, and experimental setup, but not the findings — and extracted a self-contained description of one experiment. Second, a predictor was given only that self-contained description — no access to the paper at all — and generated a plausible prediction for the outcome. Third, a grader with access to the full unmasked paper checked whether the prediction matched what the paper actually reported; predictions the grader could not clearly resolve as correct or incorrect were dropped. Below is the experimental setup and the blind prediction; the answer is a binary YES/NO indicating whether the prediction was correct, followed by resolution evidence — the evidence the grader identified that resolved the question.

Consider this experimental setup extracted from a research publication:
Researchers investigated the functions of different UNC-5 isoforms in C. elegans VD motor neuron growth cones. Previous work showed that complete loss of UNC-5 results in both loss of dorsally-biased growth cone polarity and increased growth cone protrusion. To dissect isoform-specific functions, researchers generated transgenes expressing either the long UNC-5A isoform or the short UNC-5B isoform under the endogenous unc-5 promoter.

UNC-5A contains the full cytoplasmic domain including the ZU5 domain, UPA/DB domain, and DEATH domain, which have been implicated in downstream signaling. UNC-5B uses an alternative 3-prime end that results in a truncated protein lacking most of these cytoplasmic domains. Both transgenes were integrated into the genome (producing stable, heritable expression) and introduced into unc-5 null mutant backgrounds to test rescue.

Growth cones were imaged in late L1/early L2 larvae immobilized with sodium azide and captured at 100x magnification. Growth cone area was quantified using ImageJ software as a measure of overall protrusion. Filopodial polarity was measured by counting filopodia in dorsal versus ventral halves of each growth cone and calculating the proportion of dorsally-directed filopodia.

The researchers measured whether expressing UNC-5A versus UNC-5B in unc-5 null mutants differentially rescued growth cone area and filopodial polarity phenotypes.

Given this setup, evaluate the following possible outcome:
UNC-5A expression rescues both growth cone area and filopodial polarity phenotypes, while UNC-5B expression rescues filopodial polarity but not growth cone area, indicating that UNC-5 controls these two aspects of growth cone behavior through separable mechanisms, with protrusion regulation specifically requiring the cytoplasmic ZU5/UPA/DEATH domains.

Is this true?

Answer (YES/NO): NO